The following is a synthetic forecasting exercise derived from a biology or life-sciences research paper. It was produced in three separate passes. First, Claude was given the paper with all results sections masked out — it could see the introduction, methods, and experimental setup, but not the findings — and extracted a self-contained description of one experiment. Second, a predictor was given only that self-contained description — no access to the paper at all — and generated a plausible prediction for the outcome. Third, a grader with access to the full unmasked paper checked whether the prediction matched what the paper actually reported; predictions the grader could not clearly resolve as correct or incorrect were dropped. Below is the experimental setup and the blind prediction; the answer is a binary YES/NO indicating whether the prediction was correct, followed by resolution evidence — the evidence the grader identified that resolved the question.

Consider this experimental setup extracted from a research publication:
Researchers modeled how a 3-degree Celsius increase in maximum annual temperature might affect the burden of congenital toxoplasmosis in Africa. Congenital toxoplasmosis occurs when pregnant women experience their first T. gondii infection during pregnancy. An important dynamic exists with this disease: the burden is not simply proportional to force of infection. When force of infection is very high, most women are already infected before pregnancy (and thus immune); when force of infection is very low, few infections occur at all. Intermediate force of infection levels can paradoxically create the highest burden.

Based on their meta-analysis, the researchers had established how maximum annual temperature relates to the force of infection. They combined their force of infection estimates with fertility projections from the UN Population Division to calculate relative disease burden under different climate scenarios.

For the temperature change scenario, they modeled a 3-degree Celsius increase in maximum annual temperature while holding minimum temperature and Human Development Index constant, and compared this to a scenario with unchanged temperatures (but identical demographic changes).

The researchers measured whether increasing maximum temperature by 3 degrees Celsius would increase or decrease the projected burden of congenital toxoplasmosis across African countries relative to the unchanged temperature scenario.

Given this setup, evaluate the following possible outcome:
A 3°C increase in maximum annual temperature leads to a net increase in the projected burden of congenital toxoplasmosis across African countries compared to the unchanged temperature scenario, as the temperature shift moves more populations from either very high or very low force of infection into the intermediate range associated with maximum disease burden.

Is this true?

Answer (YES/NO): NO